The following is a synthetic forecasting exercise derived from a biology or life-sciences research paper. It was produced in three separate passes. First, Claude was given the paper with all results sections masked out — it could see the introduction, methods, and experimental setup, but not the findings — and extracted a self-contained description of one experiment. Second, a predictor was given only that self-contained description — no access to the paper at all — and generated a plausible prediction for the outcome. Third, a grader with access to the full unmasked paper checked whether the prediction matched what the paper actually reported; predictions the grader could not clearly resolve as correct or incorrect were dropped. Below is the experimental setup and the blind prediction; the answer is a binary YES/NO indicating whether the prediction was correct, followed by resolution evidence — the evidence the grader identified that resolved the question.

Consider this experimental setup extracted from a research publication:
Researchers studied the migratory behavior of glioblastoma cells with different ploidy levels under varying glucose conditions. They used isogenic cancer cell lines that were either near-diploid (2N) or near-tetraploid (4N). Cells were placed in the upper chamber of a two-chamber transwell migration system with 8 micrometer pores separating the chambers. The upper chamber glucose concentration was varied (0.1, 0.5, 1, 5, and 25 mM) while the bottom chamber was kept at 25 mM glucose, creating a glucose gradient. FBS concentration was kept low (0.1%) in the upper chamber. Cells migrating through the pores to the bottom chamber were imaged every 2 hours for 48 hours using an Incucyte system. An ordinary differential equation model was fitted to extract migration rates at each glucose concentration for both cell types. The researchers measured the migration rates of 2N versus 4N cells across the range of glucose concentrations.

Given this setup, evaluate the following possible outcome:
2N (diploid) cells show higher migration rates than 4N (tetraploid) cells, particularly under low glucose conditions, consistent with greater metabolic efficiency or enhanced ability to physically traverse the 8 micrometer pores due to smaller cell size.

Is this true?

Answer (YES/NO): NO